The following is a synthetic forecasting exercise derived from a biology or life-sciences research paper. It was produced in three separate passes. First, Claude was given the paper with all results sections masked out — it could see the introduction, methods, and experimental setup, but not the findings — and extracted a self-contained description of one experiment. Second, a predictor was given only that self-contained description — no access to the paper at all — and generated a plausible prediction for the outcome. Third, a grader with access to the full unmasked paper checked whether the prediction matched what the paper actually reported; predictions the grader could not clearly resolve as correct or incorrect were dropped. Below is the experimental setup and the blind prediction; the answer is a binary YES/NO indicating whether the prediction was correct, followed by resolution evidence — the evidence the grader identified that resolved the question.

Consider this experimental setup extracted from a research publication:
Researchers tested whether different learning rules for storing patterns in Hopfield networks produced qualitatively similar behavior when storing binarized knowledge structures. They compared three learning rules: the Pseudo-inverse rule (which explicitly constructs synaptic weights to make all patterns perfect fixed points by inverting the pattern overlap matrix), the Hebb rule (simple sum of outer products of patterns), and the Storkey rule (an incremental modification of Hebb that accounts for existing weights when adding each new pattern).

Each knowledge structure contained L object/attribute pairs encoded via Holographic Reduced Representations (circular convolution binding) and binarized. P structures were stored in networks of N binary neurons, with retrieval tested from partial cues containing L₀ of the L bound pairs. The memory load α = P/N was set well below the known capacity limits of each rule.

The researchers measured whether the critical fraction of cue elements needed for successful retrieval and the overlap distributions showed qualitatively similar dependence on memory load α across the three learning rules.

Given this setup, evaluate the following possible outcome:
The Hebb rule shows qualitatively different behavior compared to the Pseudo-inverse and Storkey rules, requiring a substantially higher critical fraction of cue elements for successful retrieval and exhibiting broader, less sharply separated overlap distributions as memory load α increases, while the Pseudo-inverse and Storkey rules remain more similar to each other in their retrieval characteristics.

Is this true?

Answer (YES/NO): NO